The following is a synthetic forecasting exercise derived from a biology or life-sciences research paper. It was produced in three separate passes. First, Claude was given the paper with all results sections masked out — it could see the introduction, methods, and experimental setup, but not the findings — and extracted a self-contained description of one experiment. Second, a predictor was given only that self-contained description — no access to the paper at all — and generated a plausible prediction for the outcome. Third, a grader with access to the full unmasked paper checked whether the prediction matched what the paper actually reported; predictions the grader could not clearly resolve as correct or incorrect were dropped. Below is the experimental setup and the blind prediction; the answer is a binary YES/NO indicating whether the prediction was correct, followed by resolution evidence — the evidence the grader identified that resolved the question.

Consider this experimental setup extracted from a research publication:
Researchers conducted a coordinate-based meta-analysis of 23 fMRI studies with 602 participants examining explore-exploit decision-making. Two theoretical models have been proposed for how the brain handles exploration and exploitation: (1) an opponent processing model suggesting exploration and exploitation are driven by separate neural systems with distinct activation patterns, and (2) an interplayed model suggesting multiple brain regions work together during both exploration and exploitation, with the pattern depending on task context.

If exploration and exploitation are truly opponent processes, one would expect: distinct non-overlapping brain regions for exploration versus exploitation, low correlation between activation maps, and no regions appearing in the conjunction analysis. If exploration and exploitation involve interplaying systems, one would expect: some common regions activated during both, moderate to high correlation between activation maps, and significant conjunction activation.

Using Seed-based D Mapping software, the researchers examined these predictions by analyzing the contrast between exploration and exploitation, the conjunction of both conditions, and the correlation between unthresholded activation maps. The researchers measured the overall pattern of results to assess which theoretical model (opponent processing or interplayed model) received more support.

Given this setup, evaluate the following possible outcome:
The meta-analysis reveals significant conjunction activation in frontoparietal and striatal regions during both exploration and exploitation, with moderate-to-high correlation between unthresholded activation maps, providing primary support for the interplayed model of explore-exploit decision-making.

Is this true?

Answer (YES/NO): NO